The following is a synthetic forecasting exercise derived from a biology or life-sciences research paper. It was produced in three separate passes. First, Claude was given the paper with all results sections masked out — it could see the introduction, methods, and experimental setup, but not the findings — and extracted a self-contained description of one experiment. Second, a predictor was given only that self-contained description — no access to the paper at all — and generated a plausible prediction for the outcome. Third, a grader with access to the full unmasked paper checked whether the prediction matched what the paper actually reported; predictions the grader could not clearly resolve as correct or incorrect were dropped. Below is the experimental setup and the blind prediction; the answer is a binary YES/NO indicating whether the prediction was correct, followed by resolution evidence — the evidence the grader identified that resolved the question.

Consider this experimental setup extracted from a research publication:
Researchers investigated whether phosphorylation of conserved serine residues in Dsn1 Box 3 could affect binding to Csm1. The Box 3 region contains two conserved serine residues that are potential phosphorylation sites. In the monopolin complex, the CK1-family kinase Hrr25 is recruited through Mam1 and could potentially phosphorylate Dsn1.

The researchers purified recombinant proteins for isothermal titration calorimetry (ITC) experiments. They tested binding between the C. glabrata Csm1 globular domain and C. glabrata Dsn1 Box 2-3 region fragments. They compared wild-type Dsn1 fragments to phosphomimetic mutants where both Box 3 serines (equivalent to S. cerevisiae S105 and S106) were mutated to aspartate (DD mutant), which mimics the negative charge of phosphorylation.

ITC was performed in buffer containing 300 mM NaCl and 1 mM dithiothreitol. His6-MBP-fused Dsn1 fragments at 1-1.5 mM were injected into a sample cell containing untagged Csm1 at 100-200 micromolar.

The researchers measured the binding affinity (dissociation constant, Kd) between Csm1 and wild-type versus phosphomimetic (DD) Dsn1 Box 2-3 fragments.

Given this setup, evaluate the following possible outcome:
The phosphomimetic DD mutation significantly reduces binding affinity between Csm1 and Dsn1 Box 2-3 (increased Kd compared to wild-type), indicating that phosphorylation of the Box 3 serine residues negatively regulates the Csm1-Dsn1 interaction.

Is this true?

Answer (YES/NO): NO